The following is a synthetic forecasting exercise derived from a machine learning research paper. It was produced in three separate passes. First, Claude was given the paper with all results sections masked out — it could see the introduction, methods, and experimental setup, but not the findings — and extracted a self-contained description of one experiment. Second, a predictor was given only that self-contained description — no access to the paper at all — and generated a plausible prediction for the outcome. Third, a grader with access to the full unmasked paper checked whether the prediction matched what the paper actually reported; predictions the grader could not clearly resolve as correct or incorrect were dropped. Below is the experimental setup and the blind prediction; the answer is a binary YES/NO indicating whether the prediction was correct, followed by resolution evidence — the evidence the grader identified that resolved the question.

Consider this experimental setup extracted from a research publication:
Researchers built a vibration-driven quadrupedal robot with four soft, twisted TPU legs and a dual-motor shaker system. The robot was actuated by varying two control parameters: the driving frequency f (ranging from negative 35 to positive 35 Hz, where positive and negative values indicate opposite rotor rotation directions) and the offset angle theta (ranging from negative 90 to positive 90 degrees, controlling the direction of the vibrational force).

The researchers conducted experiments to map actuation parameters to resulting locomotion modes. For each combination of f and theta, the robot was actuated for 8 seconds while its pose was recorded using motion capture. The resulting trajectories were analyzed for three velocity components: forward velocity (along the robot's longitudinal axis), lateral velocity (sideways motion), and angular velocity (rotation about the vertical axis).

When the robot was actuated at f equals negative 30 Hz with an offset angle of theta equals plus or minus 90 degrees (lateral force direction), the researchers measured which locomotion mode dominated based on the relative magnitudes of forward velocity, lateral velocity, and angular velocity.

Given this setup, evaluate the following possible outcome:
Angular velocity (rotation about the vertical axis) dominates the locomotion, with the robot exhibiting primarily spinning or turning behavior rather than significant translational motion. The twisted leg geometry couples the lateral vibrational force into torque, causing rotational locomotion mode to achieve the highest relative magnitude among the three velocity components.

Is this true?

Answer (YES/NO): YES